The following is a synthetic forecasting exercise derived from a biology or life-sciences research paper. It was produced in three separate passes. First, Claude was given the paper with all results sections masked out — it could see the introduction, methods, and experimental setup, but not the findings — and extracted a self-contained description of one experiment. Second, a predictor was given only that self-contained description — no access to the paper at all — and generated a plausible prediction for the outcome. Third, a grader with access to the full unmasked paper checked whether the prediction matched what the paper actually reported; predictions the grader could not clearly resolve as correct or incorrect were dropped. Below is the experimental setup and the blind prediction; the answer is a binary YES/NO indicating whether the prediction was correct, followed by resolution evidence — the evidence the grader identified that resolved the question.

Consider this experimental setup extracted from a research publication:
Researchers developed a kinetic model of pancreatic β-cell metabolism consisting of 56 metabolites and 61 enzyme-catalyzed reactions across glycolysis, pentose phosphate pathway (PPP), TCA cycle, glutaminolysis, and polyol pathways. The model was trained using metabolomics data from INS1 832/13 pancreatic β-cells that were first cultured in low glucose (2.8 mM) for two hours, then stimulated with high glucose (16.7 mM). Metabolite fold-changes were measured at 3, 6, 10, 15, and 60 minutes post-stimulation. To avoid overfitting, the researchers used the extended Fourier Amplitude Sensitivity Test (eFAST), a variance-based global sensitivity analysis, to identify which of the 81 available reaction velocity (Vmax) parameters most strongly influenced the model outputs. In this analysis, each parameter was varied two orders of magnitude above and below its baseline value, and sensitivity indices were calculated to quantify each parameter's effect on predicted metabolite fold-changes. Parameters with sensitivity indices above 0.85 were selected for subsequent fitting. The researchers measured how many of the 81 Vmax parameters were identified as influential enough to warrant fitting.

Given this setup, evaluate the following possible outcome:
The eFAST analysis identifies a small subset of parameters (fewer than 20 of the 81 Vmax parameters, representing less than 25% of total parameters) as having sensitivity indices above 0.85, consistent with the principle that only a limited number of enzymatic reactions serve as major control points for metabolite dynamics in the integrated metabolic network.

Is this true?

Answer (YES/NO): NO